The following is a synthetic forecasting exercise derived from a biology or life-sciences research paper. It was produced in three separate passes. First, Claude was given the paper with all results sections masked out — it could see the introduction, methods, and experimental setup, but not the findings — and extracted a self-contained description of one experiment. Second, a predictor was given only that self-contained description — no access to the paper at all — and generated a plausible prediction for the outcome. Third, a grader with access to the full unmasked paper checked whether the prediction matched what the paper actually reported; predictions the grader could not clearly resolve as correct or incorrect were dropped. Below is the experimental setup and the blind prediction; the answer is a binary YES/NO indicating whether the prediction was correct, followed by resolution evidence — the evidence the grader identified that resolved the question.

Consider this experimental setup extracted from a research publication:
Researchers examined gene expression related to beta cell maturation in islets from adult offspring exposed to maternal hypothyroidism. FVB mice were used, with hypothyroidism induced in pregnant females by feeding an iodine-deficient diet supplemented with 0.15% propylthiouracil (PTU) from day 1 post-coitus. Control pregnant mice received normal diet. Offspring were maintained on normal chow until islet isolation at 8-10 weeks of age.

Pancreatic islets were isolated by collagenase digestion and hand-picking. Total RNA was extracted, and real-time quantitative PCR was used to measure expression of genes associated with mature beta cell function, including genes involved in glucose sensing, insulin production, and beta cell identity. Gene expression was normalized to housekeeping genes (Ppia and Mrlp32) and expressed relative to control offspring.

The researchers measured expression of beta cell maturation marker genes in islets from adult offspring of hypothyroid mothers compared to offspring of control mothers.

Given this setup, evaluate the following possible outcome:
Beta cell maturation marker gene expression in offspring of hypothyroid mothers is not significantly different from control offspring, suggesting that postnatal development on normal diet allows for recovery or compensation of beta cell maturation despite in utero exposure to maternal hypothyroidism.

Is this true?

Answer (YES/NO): NO